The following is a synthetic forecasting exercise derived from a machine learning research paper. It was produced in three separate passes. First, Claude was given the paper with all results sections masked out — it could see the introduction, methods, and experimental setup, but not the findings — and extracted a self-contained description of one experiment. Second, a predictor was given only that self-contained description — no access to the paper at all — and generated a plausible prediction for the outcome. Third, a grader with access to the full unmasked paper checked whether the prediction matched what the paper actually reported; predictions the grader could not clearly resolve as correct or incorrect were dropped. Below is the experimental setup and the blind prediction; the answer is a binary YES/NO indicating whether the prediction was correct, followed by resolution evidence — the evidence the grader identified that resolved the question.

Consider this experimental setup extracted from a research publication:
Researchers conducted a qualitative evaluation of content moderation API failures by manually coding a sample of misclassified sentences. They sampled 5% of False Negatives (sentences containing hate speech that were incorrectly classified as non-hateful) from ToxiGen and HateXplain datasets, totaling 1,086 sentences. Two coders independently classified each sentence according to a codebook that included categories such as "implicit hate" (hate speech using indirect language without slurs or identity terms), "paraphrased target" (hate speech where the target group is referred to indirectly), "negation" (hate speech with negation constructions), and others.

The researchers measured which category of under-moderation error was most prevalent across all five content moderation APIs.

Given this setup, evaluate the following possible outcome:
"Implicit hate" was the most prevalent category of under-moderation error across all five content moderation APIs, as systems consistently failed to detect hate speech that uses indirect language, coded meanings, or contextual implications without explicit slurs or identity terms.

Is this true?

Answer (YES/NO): YES